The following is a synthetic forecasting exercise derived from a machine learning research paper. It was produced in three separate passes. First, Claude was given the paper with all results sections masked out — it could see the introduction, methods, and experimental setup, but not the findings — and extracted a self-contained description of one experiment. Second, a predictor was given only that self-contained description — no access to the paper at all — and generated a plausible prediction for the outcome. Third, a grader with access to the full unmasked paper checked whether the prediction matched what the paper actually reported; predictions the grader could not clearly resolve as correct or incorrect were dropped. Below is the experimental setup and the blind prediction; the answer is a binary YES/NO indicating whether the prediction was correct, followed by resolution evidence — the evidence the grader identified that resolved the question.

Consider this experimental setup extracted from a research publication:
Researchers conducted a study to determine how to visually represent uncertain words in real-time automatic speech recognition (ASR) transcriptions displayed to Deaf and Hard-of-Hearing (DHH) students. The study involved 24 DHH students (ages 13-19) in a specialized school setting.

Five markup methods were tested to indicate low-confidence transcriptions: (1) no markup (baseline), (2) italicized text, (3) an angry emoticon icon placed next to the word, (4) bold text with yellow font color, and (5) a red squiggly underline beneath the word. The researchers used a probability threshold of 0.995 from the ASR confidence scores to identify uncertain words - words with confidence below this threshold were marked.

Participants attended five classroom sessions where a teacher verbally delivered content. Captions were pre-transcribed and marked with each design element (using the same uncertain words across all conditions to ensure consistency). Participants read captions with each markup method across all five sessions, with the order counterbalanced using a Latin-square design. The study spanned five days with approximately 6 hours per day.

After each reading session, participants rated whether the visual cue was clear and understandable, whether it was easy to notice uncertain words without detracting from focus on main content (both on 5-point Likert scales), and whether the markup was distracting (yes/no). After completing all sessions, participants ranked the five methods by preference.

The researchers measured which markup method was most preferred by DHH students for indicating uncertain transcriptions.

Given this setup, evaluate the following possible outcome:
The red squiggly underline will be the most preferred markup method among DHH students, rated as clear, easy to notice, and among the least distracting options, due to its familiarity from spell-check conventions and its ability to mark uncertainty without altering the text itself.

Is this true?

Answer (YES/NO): YES